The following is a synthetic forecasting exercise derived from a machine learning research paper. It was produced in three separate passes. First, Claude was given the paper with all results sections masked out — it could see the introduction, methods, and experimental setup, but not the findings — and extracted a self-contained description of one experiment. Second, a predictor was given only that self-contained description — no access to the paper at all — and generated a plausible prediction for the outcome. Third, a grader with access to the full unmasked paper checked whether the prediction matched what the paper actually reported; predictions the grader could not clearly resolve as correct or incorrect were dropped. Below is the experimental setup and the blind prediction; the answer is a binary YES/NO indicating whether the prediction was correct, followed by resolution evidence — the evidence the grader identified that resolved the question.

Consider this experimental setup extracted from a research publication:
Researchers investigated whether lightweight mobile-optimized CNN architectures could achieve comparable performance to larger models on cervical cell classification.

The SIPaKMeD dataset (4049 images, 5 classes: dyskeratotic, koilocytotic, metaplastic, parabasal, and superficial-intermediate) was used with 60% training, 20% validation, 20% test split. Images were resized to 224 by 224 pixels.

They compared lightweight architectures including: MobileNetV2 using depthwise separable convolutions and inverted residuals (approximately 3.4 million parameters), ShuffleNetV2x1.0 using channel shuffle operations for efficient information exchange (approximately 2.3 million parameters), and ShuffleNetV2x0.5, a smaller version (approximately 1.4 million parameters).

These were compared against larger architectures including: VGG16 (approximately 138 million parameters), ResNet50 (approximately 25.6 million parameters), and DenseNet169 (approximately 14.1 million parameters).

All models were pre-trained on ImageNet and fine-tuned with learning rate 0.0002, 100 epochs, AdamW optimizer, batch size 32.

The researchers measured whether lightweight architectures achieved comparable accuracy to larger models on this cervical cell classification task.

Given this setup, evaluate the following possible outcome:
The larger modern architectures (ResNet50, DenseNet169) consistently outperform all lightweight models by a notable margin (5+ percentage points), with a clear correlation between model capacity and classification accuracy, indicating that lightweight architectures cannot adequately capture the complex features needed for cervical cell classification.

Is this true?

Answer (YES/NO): NO